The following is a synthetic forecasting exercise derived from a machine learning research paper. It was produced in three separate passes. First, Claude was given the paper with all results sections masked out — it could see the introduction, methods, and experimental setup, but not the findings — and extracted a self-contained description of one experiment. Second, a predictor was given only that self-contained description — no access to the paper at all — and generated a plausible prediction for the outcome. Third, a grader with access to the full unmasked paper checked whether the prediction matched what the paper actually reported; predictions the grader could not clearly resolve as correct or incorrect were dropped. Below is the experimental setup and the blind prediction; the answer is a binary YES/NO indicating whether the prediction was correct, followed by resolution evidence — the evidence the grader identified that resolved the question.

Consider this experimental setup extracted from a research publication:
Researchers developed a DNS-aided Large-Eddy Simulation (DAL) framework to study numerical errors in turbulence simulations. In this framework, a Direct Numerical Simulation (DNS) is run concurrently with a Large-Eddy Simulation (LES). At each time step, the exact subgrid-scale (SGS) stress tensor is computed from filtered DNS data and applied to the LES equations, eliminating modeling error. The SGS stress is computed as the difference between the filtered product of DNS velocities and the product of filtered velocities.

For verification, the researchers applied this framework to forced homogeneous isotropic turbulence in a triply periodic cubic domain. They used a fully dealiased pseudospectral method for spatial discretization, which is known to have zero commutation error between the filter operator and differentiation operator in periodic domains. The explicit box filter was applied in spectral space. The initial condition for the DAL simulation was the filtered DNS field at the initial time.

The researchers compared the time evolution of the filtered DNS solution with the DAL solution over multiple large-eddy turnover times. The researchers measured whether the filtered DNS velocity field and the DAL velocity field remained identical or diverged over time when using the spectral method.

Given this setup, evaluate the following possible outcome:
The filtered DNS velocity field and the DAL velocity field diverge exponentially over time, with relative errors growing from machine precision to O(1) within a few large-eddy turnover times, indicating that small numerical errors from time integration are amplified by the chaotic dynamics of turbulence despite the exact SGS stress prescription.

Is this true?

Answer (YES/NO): NO